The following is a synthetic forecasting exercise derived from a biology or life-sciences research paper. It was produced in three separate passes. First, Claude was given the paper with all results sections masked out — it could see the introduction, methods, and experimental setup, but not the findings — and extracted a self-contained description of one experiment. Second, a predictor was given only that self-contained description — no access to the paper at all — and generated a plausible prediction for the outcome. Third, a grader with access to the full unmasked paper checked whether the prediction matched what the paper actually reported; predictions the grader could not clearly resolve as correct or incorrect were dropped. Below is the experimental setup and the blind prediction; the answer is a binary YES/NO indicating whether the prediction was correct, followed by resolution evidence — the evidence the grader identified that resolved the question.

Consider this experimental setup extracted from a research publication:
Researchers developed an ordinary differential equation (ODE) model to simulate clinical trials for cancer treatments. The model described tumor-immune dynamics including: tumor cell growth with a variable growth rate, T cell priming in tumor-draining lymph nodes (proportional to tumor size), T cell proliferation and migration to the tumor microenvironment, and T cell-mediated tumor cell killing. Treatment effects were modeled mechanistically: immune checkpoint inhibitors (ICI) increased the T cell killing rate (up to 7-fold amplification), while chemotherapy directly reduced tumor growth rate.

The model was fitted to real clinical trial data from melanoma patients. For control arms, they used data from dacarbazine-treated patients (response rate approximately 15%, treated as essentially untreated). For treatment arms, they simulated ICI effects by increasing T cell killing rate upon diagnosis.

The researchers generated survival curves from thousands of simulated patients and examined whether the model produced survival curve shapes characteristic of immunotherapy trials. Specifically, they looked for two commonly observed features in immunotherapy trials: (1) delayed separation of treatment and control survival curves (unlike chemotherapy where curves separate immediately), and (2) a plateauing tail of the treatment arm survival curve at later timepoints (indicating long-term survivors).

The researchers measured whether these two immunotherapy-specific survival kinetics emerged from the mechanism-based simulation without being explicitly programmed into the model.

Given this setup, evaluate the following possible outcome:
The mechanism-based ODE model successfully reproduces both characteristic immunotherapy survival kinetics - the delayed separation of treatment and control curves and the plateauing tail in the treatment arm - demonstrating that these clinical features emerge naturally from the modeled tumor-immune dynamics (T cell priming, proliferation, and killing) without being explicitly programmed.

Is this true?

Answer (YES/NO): YES